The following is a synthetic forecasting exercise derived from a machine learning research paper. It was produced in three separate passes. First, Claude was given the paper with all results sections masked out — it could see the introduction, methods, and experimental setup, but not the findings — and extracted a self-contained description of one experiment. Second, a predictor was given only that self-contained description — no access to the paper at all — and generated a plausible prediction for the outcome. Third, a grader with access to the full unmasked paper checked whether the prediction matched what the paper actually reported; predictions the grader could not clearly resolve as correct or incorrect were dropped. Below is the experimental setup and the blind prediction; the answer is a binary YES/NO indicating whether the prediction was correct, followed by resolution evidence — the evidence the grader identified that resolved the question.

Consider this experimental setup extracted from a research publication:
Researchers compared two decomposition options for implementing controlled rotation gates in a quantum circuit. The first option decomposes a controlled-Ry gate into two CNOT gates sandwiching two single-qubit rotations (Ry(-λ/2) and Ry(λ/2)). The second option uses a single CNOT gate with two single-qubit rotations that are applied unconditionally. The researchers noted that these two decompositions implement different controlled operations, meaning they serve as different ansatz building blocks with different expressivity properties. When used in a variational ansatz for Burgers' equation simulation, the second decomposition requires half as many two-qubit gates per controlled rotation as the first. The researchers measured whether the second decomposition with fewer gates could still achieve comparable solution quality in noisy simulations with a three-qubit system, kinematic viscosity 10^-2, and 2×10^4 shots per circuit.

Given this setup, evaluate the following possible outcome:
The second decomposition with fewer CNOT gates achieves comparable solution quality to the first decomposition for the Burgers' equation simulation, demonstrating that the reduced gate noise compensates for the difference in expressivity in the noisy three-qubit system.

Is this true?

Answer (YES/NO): YES